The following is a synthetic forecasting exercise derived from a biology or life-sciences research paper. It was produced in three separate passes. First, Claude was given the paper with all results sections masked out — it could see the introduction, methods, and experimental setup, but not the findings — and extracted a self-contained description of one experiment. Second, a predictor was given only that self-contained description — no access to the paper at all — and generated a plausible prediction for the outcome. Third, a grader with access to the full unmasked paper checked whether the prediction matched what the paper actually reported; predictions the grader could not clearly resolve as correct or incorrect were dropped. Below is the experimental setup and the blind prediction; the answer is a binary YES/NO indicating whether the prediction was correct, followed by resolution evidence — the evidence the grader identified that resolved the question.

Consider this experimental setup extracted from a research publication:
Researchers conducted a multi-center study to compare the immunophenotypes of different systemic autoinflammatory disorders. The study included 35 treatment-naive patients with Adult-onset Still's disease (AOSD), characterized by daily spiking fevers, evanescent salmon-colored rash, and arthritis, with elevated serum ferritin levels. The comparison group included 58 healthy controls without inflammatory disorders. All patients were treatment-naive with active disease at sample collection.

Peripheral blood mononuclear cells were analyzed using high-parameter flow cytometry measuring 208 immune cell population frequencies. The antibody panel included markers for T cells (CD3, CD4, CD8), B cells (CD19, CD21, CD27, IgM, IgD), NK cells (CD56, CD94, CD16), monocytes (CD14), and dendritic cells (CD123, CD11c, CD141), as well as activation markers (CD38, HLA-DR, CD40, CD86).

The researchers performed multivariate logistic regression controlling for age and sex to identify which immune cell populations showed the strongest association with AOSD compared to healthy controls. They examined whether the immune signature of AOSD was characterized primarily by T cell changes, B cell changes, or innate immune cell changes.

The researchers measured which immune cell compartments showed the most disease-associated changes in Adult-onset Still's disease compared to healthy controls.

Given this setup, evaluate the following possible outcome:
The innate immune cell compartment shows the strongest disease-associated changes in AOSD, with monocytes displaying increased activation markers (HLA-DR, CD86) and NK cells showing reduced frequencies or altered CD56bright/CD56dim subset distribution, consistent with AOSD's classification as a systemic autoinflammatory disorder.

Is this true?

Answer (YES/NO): NO